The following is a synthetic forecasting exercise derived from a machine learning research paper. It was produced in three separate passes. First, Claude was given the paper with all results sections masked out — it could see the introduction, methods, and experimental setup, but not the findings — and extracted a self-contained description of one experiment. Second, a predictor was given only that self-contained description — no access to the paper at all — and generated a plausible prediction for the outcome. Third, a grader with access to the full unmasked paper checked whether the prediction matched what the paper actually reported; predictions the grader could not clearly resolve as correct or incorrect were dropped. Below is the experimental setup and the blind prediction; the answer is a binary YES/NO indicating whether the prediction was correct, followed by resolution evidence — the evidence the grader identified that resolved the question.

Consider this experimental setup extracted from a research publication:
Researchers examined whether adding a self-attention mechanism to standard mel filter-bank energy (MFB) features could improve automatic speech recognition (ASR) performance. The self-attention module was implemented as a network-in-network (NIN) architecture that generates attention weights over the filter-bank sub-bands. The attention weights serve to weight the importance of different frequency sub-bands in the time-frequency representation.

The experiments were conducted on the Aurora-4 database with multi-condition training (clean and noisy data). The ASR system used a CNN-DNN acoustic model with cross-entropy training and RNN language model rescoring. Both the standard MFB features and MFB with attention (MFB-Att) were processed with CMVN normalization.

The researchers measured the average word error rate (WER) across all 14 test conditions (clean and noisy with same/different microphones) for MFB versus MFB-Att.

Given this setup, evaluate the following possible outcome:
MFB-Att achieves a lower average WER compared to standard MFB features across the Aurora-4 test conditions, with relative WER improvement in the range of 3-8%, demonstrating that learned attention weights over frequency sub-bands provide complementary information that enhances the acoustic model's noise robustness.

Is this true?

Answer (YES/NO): NO